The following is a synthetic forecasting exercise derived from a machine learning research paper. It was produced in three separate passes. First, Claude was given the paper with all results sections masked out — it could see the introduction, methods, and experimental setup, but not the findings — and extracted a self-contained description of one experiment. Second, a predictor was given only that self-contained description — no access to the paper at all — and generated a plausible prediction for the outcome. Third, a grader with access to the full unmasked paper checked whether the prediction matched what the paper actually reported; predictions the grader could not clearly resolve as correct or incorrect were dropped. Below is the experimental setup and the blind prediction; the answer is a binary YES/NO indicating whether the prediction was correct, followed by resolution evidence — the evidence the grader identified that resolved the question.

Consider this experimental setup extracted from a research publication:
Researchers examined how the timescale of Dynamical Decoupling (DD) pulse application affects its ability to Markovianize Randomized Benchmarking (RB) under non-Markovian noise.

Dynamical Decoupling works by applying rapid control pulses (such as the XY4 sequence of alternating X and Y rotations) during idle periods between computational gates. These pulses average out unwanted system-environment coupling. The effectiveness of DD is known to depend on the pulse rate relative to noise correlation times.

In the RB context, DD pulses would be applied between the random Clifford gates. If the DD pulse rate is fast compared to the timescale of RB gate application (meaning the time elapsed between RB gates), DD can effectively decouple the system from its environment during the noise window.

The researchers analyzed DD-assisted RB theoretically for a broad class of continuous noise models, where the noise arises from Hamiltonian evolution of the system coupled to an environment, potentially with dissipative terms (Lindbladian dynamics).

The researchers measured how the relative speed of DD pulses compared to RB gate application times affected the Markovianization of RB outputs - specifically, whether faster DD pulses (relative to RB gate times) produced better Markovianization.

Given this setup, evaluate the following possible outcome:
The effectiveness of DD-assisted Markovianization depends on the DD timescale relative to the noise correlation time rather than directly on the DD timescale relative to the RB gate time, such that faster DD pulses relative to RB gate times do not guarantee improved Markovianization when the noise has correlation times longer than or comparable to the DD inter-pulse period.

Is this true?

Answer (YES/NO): NO